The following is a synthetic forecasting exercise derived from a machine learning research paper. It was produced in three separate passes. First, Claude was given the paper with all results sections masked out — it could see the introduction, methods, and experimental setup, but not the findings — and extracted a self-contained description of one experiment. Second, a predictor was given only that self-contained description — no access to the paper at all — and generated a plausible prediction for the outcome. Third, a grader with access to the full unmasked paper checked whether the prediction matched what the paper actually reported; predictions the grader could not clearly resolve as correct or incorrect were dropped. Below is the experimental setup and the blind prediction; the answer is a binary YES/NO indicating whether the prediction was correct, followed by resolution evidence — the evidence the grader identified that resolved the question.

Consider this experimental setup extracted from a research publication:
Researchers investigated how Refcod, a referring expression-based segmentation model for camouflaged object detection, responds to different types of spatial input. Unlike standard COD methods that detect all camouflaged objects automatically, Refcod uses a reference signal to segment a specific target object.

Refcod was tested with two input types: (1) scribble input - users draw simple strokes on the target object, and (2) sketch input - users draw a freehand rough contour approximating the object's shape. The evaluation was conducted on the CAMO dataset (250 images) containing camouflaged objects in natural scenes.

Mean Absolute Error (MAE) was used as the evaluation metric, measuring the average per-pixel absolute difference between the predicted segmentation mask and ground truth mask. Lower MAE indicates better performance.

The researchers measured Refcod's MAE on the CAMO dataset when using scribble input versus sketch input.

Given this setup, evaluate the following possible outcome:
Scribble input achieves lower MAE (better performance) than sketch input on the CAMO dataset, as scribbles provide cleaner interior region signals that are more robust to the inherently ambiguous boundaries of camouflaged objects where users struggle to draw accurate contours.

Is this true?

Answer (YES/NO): NO